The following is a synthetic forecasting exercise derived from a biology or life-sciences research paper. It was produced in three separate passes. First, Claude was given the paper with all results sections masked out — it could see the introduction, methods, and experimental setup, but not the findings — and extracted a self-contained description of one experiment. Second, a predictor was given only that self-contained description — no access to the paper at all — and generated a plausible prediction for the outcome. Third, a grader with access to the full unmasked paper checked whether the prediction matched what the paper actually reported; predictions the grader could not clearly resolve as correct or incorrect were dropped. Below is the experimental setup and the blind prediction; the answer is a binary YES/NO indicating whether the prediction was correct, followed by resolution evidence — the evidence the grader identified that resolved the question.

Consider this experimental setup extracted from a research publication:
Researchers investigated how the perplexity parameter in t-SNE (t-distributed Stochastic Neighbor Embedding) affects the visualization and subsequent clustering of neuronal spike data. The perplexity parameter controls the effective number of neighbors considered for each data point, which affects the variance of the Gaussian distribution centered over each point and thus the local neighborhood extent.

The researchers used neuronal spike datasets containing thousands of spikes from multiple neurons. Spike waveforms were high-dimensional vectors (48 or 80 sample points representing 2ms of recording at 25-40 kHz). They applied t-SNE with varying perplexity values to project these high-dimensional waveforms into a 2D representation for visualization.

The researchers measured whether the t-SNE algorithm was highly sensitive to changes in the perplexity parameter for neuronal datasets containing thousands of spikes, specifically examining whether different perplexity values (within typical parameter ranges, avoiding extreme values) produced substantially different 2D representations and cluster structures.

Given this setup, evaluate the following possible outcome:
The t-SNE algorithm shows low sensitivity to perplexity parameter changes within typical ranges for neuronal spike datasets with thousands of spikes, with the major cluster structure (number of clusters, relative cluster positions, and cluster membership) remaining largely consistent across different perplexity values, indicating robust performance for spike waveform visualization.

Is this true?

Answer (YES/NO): YES